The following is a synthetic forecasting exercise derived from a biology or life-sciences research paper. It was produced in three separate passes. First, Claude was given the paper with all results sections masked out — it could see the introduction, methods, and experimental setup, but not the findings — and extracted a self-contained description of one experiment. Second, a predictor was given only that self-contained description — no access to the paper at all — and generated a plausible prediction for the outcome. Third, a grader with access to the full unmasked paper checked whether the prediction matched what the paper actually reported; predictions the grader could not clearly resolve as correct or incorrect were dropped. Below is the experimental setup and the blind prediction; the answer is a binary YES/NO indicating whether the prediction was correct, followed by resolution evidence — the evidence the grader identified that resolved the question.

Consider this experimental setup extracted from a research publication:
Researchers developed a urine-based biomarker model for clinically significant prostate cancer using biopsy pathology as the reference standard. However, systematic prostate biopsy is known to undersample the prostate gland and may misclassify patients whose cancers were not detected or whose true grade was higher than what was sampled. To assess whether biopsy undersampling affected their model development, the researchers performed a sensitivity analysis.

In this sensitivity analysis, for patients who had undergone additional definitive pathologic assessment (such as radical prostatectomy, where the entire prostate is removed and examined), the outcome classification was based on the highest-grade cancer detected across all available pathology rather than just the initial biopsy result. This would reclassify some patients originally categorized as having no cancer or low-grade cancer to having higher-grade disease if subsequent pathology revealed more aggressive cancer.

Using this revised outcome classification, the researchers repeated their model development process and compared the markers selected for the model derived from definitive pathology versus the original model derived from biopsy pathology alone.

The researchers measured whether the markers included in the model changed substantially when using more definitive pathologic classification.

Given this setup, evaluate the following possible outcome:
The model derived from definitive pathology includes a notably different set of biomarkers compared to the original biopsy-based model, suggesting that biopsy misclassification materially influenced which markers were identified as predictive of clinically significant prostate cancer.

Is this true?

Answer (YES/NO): NO